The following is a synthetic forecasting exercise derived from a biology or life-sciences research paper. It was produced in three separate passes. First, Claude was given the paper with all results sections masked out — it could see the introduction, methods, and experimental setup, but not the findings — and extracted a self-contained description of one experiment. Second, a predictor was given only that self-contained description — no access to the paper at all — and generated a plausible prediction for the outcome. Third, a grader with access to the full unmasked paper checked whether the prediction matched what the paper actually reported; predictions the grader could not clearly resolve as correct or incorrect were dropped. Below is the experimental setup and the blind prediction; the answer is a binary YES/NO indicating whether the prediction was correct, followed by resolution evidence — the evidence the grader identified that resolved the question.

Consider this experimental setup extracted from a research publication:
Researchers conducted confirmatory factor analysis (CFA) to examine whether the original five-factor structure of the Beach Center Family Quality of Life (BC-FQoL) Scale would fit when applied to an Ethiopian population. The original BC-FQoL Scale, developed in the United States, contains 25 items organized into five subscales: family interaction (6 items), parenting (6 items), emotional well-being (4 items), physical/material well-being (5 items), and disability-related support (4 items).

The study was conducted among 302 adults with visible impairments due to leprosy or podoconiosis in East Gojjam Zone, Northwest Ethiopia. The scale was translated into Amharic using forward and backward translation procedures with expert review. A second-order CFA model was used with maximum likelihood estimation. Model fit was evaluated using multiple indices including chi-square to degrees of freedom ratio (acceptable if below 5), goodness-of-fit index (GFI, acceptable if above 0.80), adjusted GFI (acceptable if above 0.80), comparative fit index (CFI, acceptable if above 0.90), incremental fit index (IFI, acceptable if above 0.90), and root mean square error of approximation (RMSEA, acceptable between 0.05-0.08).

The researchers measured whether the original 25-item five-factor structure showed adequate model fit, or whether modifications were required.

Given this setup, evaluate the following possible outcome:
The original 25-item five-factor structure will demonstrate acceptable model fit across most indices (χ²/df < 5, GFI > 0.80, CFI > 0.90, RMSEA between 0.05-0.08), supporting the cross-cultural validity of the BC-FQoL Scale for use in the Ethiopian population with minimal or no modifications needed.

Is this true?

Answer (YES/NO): NO